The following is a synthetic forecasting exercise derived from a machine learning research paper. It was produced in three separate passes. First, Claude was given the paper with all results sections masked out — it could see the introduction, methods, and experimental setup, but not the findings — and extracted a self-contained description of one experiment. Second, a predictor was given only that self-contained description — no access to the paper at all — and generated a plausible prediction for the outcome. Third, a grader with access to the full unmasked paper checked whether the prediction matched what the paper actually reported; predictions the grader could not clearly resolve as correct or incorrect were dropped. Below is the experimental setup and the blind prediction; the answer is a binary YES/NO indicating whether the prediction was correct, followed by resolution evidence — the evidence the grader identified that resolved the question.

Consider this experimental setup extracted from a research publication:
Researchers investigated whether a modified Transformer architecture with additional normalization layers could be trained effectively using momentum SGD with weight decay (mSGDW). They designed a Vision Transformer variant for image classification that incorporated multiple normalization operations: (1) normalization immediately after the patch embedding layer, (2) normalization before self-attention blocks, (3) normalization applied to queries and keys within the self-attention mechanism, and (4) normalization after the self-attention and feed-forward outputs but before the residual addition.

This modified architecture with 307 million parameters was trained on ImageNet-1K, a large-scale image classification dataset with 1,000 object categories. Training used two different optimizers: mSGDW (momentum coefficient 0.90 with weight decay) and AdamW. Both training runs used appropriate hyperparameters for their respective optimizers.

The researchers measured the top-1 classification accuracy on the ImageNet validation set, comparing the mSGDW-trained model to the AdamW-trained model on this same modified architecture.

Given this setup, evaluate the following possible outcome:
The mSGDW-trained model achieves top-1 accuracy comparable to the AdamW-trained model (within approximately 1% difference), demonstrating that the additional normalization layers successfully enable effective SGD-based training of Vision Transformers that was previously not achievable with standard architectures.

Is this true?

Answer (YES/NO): YES